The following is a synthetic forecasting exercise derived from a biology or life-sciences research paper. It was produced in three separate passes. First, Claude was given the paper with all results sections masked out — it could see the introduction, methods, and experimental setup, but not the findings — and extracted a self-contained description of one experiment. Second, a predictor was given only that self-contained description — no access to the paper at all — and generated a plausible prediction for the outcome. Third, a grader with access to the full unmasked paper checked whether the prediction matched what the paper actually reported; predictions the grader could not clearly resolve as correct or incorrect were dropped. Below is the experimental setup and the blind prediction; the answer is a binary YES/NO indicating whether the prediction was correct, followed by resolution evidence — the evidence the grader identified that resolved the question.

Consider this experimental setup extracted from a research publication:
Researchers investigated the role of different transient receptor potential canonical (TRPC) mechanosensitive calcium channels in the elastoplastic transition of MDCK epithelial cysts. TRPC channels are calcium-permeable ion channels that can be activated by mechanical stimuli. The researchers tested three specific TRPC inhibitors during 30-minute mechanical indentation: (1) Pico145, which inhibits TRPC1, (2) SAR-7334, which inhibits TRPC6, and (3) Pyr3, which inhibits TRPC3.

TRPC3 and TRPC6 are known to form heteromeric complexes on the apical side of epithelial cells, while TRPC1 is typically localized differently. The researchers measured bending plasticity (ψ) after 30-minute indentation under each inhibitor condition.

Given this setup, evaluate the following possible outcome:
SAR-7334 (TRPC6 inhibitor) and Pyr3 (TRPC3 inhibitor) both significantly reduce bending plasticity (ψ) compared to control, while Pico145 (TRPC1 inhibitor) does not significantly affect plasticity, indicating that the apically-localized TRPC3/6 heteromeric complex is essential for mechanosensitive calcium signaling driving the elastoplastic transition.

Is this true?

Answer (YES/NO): YES